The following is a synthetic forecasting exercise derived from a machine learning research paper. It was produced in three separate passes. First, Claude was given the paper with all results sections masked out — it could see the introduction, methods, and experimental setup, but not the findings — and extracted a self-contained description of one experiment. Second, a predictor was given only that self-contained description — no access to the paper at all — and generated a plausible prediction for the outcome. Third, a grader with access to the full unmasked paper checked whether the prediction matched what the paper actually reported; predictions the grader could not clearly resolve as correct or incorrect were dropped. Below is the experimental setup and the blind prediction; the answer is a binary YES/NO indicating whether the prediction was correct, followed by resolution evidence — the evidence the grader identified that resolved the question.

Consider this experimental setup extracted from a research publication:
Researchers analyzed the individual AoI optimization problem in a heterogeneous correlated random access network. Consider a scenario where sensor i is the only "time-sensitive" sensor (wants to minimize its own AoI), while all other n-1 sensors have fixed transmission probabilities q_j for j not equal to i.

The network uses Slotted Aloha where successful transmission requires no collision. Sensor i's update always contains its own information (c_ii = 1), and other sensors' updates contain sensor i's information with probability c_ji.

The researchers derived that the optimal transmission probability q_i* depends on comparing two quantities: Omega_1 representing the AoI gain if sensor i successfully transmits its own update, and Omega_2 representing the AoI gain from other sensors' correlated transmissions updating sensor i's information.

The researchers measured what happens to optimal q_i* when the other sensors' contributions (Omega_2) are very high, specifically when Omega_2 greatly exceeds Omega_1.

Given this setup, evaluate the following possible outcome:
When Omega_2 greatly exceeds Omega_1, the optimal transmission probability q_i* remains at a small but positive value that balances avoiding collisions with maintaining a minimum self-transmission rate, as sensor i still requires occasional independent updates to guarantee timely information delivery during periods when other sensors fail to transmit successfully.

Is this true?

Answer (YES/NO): NO